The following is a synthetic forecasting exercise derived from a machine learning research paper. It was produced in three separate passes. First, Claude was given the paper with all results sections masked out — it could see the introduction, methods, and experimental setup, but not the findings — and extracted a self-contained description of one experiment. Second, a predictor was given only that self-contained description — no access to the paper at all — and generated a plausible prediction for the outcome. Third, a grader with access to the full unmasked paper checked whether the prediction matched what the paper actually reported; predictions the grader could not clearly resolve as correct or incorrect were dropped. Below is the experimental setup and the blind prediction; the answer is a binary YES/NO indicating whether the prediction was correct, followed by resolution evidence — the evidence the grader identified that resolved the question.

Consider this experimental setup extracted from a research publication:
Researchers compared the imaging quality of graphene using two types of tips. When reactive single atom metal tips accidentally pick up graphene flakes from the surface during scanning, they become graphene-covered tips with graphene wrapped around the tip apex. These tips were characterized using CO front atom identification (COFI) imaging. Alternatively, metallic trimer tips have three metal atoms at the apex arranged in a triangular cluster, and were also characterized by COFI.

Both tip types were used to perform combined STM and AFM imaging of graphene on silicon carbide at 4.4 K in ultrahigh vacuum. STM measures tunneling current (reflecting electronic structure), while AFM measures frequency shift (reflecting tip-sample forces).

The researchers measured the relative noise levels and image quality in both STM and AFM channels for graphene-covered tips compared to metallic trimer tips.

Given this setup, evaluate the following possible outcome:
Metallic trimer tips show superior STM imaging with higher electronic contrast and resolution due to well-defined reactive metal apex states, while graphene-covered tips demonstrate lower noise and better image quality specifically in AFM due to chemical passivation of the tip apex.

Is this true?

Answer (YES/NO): NO